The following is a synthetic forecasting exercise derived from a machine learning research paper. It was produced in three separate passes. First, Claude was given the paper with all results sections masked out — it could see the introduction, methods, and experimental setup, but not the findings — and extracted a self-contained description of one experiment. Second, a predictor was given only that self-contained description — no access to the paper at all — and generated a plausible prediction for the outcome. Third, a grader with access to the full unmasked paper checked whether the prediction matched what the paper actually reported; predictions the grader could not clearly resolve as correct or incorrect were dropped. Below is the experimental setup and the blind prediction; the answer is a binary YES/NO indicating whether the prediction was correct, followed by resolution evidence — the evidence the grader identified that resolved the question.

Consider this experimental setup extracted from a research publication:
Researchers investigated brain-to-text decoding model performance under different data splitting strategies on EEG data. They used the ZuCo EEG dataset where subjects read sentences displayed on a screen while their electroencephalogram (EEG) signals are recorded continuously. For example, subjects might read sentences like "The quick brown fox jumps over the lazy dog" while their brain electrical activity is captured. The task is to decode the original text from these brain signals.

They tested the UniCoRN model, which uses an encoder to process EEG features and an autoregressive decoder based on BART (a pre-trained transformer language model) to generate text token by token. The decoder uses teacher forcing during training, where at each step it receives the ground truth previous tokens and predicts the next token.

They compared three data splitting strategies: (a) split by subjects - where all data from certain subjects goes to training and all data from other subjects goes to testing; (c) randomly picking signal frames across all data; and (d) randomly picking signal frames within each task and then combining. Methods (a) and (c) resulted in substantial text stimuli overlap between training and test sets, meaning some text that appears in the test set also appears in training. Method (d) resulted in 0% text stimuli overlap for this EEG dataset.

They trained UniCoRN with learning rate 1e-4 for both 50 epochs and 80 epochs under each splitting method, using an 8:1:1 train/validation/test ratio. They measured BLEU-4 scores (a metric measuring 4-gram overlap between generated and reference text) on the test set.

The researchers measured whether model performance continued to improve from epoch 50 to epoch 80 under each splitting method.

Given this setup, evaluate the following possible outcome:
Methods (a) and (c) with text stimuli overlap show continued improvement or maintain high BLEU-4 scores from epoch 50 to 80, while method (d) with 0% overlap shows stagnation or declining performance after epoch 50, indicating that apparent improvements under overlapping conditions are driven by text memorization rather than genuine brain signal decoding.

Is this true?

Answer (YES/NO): YES